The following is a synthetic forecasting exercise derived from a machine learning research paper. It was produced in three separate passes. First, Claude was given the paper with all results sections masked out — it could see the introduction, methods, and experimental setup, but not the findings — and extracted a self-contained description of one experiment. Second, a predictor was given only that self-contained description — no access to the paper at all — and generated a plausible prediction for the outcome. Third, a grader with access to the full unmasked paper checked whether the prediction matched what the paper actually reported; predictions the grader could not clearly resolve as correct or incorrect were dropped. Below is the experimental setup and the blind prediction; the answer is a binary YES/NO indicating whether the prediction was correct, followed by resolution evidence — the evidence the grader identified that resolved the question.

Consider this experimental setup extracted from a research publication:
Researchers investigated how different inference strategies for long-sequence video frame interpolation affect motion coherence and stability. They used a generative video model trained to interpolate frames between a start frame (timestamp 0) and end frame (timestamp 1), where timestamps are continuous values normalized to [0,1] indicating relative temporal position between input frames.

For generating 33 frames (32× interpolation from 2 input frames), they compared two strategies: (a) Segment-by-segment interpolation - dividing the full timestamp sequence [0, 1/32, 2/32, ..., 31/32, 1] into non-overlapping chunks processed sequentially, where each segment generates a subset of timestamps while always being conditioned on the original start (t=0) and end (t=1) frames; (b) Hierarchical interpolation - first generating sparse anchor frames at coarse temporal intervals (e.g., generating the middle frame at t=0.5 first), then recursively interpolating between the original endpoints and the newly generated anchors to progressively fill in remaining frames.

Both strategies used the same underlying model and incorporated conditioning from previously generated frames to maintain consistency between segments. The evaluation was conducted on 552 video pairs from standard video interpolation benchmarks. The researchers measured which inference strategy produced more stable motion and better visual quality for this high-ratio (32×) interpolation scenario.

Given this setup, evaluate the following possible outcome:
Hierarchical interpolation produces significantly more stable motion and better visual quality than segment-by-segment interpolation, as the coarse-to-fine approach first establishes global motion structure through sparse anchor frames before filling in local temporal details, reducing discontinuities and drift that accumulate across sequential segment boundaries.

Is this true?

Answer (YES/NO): YES